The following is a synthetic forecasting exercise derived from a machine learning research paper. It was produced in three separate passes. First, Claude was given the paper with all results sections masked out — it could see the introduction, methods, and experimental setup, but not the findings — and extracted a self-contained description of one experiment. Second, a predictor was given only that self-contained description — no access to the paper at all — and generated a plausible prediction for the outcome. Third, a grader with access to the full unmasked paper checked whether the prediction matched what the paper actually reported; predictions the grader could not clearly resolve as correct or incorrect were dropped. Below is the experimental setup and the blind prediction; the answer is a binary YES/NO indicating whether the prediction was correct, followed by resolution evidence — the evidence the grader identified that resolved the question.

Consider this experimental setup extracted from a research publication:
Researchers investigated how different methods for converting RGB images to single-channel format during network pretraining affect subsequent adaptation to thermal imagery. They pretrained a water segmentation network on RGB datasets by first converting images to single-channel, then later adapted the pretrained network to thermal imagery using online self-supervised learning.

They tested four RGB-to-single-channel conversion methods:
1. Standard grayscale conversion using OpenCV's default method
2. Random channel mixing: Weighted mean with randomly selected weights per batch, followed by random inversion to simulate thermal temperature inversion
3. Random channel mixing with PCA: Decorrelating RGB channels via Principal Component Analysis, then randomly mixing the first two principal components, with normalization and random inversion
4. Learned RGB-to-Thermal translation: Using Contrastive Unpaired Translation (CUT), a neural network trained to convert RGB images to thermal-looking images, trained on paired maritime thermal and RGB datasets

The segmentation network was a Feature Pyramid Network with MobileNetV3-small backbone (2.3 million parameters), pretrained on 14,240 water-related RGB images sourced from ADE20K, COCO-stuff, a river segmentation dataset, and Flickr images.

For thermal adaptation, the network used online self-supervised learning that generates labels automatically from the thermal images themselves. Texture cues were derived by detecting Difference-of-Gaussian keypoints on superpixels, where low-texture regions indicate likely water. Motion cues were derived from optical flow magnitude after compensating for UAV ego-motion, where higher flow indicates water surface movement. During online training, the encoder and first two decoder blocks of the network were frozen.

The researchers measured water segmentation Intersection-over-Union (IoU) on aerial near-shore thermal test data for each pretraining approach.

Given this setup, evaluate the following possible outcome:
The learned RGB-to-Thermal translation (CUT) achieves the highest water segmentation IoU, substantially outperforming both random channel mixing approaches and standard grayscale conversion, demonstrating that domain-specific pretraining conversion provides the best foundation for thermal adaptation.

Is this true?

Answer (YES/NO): NO